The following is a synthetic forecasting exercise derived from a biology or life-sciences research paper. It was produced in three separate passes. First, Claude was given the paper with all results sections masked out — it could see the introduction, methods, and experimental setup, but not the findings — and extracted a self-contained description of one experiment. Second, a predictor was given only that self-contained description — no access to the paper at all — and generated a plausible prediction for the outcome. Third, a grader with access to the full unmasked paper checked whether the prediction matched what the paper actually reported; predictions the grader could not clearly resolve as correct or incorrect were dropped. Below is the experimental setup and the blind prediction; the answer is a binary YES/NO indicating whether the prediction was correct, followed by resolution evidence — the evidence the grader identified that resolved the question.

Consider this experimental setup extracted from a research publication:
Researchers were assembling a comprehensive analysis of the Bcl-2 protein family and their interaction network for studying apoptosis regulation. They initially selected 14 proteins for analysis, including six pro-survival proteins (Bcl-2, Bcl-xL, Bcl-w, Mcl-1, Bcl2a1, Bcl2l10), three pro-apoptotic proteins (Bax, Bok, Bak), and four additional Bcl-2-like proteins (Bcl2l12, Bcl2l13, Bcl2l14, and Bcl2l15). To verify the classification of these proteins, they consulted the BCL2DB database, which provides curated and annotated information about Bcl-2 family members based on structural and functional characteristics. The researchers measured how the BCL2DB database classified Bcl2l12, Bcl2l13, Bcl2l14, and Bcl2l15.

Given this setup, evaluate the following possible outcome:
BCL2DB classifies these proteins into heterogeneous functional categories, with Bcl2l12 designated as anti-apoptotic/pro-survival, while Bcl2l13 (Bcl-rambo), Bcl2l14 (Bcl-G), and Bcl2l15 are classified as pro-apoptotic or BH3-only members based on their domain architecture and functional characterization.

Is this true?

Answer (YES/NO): NO